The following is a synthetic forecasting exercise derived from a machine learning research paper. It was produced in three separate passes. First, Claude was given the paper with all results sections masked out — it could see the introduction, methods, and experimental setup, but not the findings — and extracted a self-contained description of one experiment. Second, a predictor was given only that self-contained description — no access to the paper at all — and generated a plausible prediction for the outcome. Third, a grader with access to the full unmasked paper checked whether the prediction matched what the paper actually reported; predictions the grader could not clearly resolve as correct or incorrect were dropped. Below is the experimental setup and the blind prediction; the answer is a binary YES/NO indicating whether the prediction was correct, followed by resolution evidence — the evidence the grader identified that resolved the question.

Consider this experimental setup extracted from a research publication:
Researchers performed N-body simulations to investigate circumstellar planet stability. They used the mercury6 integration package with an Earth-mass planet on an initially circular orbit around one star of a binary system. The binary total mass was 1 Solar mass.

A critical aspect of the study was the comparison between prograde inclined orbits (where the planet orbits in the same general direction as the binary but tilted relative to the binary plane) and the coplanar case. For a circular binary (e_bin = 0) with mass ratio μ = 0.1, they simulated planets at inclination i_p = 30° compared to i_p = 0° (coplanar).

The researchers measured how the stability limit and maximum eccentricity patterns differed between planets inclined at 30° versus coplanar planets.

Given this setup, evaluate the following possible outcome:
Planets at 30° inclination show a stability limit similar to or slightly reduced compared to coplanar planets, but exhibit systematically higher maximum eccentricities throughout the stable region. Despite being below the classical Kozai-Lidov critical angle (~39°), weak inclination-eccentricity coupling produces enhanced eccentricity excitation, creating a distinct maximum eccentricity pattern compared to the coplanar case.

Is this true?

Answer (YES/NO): NO